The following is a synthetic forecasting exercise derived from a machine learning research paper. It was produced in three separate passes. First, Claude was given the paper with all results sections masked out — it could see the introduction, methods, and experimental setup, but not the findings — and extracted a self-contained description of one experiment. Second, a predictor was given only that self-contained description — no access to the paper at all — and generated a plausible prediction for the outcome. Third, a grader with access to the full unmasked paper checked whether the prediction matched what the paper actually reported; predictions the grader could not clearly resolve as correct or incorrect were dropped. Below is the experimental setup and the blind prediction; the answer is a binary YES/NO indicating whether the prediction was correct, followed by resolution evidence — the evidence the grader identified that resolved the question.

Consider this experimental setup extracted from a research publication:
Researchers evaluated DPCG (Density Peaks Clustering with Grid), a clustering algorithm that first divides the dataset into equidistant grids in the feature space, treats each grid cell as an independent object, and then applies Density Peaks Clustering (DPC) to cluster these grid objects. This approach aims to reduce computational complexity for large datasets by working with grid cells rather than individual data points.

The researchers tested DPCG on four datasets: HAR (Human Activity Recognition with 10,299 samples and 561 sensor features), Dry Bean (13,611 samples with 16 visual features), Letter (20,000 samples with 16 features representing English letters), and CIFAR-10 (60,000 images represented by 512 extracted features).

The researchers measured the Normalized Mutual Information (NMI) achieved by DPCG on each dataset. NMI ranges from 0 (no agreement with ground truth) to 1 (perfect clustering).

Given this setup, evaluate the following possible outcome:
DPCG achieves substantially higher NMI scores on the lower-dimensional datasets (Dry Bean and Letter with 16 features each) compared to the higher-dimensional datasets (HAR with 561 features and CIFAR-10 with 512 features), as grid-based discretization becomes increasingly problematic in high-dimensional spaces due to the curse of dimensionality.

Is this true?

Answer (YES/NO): NO